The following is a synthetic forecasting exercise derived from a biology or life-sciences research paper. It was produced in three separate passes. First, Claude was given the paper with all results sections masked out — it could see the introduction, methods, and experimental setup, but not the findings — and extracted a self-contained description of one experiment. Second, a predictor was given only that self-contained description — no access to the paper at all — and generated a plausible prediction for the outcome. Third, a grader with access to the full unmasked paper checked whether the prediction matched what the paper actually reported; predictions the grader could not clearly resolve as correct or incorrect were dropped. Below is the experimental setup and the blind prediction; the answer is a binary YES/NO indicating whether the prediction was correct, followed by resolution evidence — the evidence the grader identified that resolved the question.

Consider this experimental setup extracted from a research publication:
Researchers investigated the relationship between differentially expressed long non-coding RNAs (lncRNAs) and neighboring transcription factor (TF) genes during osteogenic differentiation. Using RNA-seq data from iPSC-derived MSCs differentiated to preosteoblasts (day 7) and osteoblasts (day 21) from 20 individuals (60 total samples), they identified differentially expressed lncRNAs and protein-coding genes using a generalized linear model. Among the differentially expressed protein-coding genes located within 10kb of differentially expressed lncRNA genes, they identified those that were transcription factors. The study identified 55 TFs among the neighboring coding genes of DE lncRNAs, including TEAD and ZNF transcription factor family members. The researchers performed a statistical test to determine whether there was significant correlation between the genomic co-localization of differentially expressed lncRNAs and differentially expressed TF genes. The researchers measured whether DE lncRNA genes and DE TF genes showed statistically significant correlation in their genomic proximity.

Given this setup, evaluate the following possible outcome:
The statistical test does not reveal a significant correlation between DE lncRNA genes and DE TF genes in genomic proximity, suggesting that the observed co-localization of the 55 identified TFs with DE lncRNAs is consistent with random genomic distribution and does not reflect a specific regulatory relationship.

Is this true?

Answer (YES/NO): NO